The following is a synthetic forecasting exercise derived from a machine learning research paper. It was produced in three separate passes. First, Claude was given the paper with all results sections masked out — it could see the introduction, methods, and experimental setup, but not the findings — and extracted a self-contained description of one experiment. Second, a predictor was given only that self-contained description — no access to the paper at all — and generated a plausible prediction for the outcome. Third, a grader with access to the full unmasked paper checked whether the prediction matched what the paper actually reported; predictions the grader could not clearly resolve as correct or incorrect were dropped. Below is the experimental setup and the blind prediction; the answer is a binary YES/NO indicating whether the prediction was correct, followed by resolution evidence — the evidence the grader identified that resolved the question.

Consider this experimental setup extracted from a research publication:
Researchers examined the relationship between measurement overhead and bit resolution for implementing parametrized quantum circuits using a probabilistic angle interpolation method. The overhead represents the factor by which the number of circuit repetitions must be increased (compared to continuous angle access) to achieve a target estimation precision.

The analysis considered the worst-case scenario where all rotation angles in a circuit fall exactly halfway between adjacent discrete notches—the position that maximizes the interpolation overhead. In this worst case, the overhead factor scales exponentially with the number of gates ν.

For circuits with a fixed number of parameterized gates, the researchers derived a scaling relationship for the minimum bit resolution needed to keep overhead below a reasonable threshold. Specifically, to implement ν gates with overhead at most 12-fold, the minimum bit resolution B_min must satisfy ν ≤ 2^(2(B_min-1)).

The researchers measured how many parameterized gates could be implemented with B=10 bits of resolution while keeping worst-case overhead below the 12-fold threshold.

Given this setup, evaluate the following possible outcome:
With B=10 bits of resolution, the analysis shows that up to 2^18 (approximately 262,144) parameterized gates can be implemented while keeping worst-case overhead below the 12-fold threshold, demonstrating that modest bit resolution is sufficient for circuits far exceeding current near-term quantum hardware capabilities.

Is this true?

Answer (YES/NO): YES